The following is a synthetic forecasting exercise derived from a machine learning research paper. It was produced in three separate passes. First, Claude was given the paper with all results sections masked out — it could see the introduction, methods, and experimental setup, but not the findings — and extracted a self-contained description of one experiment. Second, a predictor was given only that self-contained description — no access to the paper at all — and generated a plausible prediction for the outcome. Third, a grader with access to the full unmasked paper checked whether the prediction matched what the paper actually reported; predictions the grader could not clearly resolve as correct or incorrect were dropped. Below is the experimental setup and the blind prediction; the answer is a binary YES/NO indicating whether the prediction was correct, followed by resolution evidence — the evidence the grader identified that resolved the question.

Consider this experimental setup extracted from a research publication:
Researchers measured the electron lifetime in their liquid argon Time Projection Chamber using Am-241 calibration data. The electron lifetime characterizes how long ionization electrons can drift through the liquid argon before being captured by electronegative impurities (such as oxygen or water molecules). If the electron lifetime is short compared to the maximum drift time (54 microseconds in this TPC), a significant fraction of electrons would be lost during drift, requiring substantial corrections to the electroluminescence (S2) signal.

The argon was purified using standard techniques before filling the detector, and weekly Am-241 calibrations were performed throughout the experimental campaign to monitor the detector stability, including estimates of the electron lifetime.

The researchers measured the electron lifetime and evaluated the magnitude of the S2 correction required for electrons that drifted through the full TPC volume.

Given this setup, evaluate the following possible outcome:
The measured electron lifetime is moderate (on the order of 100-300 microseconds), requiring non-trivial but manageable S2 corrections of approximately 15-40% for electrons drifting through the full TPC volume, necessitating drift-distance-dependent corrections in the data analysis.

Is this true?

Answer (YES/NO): NO